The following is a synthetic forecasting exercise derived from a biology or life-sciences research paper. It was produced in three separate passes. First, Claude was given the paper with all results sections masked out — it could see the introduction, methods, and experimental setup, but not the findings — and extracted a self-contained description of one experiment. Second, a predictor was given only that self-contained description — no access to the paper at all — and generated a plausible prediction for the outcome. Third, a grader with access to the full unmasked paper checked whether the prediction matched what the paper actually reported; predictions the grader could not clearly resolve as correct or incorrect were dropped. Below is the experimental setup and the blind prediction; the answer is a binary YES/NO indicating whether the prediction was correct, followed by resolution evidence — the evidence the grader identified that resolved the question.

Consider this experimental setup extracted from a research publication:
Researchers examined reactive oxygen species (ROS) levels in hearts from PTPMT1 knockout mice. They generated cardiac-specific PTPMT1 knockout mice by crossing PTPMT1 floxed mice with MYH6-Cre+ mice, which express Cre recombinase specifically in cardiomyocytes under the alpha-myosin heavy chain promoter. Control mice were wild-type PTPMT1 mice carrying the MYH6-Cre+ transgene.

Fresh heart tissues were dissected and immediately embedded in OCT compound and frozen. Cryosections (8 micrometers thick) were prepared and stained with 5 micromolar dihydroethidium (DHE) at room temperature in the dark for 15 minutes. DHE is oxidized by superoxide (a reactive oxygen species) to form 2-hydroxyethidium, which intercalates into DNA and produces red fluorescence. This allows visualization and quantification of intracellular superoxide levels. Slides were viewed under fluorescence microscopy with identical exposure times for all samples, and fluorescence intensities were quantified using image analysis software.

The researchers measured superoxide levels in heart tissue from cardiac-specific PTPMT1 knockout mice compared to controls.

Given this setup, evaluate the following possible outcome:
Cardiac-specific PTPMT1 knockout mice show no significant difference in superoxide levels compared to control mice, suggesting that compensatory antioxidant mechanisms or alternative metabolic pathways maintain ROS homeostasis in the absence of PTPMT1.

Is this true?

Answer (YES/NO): NO